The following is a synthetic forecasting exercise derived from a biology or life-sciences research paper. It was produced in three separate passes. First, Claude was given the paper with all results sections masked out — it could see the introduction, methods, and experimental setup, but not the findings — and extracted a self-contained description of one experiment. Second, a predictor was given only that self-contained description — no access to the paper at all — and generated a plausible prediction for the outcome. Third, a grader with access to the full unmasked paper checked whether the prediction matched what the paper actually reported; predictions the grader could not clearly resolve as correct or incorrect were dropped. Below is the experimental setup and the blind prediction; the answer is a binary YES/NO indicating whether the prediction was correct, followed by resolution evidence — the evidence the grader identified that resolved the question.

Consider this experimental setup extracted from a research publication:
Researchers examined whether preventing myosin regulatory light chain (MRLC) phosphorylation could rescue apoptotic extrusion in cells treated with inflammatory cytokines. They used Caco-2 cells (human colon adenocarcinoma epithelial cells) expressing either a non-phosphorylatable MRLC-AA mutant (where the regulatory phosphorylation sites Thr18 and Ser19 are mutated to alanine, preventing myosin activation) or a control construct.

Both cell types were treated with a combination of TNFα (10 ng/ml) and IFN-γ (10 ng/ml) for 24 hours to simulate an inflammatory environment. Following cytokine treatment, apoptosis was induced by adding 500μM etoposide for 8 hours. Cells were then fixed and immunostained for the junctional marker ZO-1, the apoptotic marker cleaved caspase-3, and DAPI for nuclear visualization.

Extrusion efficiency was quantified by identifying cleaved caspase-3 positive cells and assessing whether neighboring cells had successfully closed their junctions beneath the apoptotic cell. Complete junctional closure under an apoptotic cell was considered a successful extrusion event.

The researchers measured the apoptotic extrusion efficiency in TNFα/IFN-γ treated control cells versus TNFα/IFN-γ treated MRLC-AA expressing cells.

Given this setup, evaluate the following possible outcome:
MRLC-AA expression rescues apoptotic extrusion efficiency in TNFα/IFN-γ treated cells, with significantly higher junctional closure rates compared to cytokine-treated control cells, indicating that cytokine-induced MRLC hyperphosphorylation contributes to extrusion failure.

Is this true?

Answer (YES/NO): YES